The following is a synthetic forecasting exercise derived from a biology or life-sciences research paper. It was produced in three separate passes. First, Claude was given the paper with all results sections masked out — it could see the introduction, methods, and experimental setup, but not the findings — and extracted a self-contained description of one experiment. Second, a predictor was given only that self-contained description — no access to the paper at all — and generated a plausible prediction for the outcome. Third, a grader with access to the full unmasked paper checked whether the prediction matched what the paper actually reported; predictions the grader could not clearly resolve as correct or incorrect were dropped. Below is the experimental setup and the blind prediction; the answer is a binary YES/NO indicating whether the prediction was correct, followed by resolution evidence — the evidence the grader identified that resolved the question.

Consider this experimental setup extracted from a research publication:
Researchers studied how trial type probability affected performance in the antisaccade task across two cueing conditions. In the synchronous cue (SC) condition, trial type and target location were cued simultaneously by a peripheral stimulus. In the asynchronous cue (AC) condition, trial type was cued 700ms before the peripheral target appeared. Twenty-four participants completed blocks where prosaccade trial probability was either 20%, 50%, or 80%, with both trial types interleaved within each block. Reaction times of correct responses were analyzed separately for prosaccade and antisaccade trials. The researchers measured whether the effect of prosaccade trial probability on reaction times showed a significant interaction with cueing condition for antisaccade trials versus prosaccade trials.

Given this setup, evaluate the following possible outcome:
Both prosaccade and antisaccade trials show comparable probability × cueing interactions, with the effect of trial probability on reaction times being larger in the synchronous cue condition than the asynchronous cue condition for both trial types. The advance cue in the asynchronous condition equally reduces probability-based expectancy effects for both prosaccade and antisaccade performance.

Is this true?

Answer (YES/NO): NO